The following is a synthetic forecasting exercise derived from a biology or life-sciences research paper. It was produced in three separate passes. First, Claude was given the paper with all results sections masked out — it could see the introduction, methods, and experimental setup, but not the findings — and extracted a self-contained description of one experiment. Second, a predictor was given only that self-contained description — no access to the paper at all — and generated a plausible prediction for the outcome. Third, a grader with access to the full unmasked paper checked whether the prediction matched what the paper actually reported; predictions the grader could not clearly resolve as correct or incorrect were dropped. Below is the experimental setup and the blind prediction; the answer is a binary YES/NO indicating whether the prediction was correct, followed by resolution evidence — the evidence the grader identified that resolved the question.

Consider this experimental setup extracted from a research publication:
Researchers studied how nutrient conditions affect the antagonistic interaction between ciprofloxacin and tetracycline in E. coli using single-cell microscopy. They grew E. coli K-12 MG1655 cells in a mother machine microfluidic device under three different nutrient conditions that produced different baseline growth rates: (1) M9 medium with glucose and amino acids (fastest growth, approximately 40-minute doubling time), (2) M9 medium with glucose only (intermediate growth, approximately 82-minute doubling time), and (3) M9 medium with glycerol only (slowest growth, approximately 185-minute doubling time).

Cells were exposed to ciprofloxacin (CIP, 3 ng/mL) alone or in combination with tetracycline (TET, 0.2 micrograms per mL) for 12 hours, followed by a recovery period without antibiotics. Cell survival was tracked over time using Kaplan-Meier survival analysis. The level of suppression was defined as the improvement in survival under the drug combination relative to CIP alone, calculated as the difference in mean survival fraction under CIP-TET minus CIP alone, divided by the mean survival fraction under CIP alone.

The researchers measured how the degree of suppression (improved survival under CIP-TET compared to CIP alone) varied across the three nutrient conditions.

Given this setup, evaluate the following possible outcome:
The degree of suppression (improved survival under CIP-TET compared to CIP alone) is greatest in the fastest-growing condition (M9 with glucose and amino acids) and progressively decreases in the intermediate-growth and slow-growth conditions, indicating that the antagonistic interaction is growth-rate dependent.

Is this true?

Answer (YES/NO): YES